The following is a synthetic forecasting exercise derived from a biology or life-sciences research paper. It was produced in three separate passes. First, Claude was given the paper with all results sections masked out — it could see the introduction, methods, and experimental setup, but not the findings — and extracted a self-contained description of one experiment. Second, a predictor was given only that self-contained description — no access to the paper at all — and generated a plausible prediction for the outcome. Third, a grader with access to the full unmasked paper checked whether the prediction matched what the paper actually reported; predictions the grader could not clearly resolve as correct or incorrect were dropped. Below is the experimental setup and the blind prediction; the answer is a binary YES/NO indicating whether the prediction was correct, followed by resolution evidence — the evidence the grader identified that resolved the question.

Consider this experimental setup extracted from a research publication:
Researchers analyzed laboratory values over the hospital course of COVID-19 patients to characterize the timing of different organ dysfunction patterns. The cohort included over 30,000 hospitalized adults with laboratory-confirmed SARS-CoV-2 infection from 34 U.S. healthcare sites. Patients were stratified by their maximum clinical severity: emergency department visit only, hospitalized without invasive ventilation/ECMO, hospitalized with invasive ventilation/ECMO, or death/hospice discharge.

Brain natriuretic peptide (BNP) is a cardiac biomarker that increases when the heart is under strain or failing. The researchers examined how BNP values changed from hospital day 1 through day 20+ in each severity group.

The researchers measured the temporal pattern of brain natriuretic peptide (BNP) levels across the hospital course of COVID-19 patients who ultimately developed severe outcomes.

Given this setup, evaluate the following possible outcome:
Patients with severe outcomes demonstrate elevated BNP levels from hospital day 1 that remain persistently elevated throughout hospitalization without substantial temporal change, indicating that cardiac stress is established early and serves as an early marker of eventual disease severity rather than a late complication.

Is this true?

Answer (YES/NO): NO